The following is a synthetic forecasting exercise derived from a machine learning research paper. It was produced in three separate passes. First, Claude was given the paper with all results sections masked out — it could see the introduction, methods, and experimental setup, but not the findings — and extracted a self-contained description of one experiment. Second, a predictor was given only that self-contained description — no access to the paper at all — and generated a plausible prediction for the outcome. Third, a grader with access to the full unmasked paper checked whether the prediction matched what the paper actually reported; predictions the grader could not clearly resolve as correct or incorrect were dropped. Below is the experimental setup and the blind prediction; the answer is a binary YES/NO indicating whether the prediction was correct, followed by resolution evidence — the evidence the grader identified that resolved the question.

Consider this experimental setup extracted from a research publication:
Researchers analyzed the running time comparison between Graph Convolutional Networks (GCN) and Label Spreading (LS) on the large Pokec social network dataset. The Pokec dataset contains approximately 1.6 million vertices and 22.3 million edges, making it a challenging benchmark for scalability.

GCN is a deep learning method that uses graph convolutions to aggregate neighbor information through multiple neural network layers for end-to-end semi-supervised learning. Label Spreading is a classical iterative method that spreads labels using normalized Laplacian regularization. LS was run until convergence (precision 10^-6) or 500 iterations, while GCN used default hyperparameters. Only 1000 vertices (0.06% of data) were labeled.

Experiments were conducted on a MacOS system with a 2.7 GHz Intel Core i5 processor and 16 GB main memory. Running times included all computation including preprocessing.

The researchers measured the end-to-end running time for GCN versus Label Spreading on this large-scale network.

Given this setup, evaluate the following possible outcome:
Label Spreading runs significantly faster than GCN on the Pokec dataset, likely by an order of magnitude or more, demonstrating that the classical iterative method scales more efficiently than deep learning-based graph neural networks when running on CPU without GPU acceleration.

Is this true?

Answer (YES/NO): YES